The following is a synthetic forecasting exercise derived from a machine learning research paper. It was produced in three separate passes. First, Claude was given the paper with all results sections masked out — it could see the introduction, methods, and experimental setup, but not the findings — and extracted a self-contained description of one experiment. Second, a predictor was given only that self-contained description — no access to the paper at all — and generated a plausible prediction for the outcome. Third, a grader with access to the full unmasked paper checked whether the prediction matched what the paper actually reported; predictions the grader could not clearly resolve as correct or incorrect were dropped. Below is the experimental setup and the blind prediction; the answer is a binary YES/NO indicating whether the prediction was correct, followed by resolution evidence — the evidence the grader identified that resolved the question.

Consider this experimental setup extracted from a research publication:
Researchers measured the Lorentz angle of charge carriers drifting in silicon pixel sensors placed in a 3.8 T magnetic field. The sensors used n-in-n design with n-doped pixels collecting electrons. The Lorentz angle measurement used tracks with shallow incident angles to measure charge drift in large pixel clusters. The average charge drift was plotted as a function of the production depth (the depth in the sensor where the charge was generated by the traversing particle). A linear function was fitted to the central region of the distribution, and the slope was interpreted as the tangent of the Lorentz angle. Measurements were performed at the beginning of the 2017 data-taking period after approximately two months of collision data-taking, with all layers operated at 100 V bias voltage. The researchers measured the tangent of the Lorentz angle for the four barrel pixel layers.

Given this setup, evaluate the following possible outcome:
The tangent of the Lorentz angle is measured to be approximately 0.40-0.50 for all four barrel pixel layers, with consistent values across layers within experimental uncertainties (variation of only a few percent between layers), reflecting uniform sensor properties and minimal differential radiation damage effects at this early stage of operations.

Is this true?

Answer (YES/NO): NO